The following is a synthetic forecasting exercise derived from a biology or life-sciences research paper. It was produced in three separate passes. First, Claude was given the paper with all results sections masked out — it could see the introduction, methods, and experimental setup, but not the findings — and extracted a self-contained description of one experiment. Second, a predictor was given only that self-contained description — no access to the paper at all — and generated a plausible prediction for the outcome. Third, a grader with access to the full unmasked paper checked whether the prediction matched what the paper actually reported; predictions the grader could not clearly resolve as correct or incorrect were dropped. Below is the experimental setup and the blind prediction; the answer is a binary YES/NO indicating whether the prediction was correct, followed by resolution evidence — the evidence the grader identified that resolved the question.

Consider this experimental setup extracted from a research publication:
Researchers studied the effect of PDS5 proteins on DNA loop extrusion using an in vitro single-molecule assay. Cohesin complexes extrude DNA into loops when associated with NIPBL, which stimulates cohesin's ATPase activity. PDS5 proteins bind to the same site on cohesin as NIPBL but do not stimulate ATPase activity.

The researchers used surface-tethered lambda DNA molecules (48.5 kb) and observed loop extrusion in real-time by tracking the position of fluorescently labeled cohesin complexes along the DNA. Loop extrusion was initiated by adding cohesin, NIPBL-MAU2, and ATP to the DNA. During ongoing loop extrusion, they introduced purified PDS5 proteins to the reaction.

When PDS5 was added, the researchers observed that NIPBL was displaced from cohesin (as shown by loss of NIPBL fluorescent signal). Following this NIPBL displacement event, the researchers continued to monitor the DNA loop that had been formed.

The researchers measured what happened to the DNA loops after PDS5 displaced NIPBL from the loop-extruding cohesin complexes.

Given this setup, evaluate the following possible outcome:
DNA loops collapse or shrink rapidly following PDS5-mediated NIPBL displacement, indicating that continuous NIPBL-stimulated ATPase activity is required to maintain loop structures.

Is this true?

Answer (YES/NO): YES